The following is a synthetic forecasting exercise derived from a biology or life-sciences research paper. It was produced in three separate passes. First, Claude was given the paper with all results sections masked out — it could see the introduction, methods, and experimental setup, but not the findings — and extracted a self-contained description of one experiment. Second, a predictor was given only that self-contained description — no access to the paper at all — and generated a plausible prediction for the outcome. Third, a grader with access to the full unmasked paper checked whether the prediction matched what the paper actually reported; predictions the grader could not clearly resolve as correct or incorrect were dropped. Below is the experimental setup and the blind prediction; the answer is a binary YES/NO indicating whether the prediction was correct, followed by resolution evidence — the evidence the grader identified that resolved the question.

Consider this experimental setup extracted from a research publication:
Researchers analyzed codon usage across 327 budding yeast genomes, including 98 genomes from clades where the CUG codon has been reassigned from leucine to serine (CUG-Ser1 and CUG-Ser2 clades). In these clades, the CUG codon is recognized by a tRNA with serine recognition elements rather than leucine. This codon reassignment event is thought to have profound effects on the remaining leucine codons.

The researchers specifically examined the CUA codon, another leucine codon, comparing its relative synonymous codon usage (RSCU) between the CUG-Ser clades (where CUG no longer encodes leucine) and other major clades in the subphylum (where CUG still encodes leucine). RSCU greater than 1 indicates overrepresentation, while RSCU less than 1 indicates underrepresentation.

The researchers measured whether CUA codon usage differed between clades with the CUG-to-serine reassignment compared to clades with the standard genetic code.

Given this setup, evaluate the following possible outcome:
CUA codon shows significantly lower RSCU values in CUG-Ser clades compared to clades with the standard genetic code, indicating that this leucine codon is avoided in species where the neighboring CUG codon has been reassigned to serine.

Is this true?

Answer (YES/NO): YES